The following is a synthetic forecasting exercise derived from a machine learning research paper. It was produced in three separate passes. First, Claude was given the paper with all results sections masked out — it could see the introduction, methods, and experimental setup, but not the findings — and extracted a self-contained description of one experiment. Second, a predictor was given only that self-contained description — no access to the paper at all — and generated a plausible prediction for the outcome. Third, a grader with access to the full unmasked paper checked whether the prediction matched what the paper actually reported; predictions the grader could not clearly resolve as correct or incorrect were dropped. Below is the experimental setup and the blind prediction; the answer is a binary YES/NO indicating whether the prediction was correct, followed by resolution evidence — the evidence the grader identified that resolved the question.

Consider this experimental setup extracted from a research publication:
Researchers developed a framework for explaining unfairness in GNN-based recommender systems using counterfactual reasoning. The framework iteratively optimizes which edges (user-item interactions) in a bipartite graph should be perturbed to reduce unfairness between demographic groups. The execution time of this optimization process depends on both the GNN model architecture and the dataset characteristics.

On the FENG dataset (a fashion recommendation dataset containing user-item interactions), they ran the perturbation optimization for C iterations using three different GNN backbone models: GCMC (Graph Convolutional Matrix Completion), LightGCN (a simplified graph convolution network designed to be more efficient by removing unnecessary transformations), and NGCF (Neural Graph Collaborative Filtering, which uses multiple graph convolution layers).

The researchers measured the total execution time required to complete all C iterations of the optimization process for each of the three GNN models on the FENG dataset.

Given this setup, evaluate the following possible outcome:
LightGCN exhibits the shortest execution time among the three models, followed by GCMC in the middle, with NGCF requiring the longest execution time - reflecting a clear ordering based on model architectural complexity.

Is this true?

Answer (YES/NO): NO